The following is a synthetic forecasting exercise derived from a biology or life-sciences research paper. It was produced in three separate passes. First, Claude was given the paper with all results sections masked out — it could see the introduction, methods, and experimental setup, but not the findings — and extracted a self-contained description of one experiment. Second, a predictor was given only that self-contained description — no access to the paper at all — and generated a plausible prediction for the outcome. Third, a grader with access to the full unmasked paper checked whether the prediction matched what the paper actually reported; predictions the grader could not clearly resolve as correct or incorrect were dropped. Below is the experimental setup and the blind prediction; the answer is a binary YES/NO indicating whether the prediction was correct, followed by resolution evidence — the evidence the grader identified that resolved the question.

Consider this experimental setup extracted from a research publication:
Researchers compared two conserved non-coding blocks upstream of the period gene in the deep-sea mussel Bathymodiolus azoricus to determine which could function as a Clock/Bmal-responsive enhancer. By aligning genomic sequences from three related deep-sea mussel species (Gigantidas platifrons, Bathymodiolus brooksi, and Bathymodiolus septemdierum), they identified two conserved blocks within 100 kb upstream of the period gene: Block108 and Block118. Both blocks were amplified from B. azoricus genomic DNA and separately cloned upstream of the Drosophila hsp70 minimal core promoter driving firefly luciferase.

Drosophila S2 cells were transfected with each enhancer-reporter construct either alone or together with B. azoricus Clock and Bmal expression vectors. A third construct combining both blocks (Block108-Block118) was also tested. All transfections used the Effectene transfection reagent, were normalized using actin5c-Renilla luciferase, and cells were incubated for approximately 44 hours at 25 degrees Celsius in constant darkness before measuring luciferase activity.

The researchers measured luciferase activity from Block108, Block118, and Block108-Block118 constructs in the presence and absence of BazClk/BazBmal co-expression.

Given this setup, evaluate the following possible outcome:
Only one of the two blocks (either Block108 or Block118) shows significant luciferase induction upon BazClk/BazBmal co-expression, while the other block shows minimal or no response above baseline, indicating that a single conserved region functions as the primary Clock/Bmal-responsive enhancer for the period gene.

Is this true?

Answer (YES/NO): YES